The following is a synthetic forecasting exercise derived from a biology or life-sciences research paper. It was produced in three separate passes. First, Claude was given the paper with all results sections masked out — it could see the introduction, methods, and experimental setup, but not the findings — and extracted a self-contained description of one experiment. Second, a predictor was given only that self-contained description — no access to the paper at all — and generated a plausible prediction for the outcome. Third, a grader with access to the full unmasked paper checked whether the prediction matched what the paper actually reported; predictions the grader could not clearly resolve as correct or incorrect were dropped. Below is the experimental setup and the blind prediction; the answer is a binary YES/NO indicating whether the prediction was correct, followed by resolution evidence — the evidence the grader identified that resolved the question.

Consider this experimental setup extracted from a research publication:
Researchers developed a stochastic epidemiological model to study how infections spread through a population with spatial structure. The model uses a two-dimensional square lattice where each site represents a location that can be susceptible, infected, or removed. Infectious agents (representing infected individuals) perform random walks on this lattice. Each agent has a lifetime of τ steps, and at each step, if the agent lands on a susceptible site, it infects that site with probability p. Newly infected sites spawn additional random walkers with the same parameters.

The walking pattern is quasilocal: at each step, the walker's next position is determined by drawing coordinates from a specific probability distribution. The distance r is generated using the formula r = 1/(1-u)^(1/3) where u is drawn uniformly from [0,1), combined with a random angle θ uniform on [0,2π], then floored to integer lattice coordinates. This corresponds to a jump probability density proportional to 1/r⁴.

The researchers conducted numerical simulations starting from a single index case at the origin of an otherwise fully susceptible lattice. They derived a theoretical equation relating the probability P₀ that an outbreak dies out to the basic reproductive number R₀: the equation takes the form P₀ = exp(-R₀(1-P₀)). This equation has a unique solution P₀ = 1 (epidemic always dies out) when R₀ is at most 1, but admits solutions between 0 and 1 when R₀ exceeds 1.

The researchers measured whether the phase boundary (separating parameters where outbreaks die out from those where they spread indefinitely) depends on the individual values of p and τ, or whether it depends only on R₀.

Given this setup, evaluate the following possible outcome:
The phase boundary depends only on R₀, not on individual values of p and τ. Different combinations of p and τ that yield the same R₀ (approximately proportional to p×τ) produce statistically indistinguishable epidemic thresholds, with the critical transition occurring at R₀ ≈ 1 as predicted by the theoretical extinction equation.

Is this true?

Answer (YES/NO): NO